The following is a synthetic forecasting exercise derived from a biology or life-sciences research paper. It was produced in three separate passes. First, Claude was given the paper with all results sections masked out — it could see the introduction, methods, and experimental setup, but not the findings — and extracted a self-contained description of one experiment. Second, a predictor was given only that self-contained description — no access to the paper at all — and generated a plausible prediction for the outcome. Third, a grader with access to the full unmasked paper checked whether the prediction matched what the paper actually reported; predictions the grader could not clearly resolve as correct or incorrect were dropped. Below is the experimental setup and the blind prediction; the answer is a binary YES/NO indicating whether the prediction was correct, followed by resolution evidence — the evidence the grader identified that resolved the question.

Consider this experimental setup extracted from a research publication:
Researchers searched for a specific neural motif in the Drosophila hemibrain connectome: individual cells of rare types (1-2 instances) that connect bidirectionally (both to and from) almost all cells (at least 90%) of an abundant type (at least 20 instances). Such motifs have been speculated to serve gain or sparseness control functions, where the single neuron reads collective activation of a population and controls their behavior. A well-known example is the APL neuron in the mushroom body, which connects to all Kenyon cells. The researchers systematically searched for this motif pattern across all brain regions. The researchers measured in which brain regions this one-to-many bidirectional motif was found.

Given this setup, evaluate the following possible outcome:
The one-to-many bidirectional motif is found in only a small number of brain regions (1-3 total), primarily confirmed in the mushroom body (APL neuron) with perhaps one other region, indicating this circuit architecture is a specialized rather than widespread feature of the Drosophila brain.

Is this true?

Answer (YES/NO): NO